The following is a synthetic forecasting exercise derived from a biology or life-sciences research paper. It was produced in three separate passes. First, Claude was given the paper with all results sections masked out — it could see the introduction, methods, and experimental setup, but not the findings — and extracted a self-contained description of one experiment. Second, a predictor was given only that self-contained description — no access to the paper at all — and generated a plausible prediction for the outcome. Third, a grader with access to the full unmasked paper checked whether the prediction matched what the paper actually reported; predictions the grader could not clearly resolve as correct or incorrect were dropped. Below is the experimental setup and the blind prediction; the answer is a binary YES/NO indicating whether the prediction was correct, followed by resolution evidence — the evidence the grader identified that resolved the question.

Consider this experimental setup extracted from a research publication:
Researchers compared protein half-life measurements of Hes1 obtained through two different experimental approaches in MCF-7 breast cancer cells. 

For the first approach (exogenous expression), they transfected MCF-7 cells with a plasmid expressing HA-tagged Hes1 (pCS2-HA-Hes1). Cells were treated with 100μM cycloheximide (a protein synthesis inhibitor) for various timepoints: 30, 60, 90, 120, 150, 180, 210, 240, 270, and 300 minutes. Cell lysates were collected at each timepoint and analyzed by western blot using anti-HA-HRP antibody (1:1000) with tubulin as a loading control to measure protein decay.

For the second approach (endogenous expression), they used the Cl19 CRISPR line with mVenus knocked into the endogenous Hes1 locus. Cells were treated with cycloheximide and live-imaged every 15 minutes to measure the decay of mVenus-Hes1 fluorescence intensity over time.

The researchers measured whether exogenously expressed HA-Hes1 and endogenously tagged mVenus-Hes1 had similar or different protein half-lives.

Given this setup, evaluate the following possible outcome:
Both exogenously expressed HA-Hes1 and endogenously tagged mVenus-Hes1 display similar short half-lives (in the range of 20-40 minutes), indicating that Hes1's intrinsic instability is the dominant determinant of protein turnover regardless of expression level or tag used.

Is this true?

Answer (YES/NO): NO